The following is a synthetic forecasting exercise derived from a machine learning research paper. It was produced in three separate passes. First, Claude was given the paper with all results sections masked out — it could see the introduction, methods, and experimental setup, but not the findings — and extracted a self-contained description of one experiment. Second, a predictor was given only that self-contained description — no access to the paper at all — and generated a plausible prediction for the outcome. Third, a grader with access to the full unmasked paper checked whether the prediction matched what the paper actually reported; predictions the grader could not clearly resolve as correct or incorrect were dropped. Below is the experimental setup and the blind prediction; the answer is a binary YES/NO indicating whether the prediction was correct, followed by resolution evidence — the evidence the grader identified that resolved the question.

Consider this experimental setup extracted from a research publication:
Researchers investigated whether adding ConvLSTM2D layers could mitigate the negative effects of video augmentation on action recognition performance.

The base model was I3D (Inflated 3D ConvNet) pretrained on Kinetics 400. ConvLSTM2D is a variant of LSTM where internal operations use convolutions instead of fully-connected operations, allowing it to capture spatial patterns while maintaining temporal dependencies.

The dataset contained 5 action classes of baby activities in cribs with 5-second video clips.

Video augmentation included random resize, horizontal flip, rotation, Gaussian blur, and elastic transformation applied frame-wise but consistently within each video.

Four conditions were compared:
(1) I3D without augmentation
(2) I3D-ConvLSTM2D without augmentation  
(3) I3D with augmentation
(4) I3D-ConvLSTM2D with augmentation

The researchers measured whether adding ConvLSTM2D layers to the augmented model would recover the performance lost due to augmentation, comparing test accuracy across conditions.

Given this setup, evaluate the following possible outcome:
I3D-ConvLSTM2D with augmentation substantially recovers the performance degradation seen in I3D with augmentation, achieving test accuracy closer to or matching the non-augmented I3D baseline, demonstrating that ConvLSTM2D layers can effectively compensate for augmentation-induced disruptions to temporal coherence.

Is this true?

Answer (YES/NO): NO